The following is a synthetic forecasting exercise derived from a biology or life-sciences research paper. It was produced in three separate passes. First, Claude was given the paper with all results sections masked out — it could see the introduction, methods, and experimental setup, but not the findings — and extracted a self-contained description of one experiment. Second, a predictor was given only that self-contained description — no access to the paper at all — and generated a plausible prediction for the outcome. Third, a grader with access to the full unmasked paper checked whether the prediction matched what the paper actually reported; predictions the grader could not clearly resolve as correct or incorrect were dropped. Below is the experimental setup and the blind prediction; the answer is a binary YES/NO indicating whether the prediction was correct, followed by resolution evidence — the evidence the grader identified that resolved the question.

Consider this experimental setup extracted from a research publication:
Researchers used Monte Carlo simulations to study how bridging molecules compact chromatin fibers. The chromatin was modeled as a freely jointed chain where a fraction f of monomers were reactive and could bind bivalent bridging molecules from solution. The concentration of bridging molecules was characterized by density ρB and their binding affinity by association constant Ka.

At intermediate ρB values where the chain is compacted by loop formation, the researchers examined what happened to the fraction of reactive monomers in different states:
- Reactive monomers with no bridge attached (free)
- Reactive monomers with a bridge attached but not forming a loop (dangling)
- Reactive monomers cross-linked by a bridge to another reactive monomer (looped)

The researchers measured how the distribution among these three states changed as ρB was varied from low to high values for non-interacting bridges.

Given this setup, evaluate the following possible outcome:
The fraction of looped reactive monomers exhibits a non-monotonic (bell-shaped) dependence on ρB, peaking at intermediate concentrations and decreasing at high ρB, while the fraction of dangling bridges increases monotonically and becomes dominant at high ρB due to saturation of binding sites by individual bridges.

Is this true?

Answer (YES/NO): YES